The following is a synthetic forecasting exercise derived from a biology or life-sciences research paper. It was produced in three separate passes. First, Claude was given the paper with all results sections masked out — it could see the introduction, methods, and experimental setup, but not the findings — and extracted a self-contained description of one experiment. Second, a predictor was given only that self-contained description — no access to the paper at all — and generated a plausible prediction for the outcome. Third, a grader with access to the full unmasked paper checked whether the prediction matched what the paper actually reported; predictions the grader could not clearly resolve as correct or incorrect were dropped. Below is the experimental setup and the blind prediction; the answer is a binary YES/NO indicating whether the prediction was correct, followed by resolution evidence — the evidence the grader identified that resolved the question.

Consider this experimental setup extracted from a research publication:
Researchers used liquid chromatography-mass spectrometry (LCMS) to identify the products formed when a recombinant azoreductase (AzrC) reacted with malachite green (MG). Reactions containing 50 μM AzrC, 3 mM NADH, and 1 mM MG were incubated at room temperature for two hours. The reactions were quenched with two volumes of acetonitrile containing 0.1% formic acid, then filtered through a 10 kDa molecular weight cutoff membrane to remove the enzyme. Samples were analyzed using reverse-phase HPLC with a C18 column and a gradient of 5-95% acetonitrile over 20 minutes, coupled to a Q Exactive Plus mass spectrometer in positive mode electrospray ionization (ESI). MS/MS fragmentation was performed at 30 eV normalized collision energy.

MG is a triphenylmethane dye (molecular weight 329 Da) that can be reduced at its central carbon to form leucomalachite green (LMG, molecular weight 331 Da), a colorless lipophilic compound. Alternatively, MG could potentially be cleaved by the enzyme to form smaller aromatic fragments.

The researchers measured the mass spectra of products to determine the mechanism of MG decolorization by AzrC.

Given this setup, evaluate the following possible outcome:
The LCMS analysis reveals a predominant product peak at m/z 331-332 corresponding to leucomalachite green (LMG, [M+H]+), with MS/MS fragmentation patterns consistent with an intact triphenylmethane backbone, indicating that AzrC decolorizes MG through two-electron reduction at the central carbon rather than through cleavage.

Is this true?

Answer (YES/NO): NO